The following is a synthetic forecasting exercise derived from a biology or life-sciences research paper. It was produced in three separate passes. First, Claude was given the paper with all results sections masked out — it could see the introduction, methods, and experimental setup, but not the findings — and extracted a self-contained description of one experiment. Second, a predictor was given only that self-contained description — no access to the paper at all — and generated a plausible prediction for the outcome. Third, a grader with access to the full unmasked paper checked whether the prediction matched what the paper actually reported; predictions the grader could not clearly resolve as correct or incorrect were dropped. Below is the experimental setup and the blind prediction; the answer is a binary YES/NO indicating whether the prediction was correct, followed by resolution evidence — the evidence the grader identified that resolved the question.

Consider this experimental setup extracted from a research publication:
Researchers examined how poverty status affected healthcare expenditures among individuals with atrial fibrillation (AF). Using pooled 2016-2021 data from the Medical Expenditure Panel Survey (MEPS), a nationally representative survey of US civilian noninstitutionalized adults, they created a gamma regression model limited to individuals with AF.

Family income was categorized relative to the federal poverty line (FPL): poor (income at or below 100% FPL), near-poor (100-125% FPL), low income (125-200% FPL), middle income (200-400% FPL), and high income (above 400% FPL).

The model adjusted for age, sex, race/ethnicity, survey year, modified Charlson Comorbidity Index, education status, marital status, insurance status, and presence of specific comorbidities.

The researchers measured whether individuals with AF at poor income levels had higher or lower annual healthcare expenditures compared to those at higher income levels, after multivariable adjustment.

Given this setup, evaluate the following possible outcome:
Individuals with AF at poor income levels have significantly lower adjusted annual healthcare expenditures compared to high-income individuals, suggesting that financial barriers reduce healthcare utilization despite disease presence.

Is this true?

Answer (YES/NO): NO